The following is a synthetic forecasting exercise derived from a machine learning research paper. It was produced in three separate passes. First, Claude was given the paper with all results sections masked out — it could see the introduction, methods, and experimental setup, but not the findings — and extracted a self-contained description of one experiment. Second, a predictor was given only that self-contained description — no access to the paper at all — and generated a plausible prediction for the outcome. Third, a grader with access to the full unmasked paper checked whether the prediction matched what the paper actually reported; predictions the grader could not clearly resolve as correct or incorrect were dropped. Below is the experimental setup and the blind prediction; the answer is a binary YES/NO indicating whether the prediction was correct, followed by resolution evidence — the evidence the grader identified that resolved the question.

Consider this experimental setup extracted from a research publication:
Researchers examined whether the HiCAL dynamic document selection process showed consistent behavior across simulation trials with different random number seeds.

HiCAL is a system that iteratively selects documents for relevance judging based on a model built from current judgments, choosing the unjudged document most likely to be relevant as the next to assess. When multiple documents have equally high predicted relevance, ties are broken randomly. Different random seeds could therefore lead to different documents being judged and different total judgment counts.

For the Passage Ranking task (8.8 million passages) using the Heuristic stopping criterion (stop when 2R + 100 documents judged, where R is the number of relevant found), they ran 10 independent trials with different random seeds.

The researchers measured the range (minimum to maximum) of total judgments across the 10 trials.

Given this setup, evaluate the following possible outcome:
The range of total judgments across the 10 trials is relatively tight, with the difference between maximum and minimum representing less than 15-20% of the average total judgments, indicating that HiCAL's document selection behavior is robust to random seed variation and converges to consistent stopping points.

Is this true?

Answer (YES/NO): YES